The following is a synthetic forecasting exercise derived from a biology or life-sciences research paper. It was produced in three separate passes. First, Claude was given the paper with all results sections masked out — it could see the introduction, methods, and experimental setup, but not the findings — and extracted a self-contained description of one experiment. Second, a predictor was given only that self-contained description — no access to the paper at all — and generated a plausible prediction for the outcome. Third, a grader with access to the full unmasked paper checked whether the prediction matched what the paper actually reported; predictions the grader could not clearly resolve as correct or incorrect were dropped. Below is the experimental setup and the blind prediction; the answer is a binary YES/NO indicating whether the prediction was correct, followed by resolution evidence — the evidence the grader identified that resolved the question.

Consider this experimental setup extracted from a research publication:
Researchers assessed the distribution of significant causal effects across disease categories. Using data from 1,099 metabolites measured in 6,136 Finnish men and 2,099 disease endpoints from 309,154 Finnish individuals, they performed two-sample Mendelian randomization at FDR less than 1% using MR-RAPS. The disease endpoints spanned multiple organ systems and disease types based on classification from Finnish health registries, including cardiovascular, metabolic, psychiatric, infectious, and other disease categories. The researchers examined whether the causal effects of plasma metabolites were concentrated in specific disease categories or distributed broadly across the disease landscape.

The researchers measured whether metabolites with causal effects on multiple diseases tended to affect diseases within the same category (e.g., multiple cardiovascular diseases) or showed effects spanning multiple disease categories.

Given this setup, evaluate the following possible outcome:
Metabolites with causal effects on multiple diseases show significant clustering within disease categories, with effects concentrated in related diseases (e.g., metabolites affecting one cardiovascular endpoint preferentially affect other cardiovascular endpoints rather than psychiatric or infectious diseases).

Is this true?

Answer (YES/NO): NO